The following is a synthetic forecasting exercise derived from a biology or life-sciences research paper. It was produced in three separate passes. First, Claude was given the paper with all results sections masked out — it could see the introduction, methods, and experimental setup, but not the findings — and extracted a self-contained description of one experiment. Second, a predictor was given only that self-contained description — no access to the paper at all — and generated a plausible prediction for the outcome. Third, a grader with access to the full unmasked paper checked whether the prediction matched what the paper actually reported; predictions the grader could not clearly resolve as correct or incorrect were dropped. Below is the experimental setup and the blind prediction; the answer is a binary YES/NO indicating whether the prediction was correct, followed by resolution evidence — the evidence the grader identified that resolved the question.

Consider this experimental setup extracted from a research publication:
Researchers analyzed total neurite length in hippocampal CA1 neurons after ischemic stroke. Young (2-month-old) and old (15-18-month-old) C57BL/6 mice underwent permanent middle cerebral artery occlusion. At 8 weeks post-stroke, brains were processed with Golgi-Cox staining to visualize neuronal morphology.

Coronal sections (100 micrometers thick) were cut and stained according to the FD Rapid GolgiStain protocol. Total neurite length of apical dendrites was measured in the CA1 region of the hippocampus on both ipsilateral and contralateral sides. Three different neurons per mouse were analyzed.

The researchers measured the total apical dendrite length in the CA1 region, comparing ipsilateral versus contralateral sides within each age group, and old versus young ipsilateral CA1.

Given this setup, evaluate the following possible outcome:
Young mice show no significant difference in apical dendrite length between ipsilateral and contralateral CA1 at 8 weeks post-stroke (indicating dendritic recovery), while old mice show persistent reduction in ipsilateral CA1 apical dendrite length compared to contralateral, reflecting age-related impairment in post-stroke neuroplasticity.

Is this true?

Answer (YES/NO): NO